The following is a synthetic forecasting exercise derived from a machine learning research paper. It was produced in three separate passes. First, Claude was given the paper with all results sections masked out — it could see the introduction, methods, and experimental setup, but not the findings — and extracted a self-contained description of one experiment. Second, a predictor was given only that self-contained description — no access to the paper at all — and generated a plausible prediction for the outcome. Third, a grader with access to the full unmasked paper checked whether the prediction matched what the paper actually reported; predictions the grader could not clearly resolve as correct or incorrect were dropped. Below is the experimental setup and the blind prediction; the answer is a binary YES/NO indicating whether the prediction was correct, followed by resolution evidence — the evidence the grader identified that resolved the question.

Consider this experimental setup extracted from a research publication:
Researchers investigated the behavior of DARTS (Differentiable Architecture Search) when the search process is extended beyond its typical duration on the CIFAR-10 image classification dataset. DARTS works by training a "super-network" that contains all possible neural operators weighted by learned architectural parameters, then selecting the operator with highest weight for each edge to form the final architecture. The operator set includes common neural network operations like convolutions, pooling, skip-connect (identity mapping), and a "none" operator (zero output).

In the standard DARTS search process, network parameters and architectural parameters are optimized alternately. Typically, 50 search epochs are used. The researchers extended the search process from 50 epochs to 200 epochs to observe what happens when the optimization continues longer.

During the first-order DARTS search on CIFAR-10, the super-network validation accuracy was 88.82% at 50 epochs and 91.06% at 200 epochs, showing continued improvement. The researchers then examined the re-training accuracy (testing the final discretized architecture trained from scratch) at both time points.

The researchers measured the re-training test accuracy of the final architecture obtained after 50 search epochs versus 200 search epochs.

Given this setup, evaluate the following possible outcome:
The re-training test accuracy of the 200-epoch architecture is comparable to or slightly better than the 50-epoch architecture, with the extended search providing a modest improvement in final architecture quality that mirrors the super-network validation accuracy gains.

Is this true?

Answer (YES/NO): NO